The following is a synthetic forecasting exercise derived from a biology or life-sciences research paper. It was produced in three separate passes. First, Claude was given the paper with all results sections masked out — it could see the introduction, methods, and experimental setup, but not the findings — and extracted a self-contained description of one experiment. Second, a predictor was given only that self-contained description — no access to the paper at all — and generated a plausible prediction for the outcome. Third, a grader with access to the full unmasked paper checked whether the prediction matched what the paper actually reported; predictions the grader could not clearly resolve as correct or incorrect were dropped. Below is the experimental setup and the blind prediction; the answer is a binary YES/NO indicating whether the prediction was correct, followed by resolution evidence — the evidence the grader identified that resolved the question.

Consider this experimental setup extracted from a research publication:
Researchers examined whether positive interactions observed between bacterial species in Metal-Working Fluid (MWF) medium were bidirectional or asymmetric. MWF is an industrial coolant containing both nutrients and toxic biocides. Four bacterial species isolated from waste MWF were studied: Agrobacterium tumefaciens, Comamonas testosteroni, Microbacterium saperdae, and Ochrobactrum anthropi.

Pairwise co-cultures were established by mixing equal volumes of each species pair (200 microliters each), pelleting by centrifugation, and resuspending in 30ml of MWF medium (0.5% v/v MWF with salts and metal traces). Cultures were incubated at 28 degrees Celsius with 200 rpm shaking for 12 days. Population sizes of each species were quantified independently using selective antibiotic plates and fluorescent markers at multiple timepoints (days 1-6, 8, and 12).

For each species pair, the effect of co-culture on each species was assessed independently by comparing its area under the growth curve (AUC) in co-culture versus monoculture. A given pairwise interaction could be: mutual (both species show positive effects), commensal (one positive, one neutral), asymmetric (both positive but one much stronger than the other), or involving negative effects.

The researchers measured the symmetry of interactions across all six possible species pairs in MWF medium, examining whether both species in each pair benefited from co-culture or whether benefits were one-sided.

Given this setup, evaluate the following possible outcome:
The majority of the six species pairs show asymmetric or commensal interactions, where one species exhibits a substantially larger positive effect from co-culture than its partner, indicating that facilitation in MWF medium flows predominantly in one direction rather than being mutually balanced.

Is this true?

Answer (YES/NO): NO